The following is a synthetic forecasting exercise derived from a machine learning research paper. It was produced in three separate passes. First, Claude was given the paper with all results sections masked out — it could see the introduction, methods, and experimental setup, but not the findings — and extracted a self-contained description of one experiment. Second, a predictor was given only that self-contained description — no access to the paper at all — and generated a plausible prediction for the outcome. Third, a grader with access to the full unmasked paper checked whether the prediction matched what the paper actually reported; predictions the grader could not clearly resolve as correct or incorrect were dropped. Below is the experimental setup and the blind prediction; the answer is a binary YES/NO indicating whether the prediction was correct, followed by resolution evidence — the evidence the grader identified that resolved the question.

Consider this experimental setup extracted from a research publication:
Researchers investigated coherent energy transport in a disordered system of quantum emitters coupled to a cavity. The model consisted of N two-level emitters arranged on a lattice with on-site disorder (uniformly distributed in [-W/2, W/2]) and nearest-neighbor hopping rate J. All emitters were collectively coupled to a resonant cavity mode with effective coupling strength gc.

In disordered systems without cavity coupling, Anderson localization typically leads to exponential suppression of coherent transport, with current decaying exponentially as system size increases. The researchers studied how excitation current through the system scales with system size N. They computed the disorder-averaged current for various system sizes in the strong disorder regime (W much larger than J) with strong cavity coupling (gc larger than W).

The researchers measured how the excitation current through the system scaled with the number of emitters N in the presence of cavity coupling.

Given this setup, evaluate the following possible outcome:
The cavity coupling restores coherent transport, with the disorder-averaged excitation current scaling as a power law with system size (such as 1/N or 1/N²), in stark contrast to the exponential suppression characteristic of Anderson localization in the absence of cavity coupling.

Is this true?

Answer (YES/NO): YES